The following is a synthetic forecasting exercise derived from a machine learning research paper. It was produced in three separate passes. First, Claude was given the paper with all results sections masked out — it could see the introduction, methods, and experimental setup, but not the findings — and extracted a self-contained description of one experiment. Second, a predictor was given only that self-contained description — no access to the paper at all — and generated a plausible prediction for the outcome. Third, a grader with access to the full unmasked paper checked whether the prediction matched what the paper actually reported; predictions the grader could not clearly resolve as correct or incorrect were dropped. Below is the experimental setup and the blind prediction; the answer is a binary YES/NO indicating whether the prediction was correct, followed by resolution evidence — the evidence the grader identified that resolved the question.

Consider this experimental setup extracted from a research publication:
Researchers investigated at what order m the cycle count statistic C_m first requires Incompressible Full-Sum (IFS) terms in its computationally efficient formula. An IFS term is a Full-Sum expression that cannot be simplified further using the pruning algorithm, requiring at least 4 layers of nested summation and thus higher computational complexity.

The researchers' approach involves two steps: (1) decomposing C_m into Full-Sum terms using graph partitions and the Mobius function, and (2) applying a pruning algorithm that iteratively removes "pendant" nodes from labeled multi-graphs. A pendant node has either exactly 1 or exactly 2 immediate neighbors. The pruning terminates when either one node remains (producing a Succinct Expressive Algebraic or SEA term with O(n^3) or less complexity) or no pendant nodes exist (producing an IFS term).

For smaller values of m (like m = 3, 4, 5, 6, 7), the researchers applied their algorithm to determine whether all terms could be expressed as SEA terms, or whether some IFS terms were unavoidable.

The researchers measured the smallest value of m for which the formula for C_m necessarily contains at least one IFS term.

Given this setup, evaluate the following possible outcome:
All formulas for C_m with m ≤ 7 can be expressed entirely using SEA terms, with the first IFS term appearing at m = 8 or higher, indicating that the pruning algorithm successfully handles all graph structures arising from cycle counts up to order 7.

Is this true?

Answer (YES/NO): YES